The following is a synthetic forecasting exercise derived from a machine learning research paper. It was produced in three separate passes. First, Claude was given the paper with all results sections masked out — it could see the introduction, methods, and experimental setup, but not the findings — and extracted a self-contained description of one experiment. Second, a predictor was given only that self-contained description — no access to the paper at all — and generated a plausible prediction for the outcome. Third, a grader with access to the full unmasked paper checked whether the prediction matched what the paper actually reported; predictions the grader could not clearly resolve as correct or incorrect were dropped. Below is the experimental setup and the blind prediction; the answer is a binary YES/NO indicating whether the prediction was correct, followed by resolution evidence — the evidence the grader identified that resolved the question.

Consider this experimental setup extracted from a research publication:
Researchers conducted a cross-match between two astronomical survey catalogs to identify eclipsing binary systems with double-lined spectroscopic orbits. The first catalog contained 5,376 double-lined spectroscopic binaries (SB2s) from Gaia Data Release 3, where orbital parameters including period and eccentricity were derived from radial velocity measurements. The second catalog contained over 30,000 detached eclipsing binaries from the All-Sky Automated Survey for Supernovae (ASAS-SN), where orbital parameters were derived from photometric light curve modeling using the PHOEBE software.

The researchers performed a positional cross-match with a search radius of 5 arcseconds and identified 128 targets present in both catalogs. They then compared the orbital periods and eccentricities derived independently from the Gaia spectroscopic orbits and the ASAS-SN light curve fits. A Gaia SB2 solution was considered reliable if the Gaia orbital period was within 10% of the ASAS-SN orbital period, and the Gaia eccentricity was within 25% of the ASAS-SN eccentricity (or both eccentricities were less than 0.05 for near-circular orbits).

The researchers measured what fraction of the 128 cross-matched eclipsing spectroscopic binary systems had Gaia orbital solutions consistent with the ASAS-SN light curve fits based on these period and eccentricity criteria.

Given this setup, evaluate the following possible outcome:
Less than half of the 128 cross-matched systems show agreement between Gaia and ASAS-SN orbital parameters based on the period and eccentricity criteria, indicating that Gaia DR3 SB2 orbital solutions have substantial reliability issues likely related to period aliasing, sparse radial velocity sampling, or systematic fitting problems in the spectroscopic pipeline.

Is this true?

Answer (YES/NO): NO